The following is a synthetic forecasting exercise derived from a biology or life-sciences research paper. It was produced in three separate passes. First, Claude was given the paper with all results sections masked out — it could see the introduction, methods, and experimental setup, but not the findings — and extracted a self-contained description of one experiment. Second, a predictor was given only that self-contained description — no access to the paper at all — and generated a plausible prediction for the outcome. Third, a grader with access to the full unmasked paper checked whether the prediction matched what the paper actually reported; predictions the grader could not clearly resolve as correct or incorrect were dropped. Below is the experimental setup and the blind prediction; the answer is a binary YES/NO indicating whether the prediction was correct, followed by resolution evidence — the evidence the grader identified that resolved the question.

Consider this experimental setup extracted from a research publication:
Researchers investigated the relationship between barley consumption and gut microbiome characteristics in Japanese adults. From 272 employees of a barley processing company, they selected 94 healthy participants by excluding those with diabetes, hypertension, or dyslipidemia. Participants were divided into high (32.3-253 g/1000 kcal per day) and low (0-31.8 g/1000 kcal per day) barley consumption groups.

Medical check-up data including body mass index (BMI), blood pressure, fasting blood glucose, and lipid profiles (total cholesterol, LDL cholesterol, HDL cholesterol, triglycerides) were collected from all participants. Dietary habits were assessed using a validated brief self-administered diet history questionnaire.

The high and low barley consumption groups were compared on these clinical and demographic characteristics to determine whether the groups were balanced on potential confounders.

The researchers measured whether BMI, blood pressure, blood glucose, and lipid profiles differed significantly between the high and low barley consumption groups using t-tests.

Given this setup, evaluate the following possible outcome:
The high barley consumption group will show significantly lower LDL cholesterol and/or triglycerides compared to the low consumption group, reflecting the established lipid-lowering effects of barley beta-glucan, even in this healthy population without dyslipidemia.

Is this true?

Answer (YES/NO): NO